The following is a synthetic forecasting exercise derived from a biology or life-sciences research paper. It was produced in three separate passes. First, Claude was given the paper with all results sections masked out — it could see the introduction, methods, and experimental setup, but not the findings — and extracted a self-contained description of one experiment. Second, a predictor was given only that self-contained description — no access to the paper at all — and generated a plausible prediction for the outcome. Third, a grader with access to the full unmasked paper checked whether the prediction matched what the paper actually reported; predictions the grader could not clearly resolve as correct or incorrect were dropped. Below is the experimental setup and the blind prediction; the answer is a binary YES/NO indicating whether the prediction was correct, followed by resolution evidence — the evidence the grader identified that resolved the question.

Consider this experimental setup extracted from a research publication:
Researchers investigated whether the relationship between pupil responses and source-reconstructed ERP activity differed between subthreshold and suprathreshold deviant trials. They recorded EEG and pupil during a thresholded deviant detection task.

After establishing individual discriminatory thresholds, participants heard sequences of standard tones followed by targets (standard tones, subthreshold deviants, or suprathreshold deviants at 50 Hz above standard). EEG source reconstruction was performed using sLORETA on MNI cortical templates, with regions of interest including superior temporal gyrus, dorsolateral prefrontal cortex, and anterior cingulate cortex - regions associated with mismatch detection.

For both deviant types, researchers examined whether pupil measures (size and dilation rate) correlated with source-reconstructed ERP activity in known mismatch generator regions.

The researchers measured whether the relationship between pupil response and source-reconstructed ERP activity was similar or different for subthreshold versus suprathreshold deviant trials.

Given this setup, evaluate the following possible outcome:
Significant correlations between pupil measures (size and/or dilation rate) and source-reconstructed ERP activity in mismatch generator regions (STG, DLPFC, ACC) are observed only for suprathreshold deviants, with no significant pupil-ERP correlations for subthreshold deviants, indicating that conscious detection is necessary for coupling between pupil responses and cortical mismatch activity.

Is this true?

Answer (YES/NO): NO